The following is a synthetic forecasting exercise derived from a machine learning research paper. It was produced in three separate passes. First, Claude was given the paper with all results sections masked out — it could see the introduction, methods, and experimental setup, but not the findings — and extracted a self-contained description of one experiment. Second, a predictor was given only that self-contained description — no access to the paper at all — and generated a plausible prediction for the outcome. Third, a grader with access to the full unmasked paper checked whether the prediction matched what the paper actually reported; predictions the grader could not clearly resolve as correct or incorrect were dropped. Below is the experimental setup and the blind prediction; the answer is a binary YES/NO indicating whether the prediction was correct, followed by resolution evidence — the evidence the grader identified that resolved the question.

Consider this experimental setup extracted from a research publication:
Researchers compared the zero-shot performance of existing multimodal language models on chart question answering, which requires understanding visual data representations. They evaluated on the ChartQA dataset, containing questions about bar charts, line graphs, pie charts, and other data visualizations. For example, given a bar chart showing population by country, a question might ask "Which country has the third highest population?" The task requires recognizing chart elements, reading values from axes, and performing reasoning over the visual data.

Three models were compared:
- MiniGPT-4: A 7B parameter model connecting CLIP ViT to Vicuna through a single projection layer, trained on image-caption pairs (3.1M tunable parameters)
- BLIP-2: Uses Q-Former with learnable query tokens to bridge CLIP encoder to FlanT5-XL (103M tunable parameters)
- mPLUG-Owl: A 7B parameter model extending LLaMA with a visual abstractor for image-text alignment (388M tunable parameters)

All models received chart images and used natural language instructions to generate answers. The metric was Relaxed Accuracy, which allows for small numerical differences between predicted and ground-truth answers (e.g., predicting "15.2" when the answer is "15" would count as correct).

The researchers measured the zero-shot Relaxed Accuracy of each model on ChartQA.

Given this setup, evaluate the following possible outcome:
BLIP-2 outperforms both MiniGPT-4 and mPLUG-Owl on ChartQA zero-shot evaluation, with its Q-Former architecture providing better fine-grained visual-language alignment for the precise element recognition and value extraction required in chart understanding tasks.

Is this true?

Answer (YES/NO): YES